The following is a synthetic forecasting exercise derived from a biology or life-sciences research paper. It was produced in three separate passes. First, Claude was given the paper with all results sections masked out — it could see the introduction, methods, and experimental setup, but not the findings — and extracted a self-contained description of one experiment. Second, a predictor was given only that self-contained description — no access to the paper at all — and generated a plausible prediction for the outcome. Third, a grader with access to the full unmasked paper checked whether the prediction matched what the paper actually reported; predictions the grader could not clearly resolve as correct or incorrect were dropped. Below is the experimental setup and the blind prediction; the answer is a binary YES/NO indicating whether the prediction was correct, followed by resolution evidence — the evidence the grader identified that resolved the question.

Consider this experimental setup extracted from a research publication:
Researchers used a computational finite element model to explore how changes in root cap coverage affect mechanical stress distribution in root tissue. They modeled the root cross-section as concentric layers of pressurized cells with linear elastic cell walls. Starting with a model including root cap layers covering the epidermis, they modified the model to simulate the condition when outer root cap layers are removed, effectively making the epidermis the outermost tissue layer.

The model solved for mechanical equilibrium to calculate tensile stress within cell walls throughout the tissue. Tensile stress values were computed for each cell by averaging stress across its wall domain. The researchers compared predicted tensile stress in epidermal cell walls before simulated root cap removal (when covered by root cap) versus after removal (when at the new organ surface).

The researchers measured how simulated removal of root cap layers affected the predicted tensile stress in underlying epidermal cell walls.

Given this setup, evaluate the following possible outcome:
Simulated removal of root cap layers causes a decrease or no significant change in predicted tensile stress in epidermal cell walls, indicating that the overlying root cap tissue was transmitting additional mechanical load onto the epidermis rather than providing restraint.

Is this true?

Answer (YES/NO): NO